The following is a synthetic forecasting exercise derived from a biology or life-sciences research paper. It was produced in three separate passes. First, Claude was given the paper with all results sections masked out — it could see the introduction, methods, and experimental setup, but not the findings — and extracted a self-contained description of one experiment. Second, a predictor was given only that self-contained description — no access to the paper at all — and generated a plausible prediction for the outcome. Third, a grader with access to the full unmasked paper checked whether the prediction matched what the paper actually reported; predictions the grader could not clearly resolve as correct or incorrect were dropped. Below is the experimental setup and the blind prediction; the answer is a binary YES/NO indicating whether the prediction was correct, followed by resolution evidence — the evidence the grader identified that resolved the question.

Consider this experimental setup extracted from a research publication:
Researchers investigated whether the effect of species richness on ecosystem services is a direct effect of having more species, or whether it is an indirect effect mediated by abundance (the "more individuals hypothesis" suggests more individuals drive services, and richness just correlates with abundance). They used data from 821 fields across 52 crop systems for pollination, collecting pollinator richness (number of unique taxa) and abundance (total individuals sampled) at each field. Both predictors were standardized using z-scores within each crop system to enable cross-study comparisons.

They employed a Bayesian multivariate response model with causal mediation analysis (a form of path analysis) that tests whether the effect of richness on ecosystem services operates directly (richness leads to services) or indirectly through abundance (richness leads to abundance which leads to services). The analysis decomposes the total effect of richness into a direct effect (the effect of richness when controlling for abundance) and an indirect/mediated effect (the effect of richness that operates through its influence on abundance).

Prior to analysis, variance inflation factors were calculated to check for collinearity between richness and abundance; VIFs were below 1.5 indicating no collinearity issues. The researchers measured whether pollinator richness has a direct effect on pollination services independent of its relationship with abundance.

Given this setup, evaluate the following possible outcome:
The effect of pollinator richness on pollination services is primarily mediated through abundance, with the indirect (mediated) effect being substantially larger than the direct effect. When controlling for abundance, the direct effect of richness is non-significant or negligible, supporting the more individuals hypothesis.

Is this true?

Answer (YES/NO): NO